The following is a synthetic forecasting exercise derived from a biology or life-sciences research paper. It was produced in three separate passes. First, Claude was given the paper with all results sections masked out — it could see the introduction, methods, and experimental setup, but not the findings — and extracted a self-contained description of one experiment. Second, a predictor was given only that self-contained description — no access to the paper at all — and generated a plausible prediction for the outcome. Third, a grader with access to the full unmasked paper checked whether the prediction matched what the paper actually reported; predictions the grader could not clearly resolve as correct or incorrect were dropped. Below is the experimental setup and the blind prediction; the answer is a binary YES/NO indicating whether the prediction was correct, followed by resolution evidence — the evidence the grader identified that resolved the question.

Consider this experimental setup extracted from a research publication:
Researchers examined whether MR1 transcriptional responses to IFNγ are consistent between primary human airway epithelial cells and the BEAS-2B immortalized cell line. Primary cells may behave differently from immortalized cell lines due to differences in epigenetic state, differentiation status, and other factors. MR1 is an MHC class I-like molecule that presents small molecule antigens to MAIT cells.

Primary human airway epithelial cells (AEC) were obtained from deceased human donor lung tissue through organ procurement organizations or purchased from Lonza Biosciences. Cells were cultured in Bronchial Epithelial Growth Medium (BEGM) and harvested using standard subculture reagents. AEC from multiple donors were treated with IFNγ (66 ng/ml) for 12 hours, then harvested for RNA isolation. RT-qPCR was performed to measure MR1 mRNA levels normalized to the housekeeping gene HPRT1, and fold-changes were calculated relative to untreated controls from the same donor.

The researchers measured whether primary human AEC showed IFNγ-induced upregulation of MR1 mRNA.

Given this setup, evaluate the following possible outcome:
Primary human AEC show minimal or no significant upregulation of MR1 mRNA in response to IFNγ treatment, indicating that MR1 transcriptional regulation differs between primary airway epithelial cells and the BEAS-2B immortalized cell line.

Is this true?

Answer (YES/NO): NO